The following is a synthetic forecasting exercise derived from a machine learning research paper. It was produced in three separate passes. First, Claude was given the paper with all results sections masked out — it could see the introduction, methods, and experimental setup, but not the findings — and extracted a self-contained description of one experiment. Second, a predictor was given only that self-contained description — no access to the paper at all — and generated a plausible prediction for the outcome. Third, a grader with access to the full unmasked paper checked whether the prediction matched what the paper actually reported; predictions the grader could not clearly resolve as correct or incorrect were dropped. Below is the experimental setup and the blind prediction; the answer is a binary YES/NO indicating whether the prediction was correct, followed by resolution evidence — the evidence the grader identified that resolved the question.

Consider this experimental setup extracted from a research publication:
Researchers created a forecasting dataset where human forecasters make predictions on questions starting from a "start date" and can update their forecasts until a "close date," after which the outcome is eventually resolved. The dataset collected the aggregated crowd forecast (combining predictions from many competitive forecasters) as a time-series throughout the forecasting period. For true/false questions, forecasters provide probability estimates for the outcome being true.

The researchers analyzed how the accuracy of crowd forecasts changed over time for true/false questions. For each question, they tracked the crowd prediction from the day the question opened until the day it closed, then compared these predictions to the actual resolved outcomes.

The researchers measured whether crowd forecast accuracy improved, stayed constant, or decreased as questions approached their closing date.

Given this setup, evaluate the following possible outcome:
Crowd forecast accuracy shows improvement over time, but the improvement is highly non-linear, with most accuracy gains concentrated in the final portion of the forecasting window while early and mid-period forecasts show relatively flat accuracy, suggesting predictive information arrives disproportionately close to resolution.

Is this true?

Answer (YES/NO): NO